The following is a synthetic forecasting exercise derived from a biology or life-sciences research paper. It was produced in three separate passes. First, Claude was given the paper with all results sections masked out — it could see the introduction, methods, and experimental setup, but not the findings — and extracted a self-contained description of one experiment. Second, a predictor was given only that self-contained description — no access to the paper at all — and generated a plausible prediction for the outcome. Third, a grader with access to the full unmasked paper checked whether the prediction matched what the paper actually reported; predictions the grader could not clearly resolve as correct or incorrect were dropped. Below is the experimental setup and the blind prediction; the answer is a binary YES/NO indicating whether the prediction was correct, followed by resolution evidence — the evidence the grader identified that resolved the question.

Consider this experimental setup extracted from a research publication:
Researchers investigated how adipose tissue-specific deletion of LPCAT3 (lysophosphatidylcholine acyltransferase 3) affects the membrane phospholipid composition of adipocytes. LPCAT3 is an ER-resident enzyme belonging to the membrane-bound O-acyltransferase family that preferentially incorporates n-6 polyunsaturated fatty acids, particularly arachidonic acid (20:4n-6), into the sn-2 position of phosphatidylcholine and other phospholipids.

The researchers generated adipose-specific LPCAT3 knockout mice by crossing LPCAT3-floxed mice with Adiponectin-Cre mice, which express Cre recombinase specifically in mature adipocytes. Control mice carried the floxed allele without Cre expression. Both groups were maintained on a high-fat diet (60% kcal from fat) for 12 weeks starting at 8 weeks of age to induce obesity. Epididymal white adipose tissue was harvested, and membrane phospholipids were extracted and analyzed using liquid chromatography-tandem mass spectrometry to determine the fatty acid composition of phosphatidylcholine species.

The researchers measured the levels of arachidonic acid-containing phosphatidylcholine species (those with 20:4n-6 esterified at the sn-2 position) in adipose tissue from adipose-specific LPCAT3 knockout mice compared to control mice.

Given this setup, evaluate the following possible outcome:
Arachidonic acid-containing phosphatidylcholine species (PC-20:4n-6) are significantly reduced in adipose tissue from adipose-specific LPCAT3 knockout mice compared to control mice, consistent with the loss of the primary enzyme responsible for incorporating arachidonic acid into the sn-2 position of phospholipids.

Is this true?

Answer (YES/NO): YES